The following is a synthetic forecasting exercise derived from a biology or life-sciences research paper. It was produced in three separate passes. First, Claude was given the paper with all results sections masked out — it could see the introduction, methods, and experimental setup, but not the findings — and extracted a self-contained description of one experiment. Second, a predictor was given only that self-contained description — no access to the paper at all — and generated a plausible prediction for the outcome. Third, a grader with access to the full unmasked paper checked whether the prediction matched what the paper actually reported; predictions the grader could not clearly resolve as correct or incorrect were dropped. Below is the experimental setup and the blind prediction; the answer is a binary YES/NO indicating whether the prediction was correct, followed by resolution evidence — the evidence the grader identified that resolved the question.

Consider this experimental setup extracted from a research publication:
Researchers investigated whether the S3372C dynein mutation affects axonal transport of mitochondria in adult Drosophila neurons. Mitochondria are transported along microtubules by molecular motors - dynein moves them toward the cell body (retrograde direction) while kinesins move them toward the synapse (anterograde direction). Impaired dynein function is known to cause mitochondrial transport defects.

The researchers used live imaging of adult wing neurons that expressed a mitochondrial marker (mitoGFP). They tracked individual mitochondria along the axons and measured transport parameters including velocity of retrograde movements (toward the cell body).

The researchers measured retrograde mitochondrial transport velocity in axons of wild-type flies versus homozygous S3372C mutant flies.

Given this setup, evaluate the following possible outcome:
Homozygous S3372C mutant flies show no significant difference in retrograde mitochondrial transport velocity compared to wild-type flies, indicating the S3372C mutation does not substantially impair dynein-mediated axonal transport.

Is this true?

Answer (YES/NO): YES